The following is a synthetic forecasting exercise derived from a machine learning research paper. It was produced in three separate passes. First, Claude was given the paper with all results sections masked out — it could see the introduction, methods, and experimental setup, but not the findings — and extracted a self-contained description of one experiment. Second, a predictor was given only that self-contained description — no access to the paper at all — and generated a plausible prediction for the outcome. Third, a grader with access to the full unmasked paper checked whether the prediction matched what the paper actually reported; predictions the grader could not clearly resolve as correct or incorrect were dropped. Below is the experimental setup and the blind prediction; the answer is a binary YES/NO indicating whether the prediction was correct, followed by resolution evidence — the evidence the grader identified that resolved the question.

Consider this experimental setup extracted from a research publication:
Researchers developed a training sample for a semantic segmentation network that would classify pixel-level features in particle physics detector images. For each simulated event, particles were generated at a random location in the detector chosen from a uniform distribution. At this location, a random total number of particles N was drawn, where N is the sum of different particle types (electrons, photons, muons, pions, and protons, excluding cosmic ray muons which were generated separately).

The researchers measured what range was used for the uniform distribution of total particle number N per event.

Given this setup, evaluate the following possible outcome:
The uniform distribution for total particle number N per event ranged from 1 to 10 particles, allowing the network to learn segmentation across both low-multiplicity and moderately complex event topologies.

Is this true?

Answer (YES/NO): NO